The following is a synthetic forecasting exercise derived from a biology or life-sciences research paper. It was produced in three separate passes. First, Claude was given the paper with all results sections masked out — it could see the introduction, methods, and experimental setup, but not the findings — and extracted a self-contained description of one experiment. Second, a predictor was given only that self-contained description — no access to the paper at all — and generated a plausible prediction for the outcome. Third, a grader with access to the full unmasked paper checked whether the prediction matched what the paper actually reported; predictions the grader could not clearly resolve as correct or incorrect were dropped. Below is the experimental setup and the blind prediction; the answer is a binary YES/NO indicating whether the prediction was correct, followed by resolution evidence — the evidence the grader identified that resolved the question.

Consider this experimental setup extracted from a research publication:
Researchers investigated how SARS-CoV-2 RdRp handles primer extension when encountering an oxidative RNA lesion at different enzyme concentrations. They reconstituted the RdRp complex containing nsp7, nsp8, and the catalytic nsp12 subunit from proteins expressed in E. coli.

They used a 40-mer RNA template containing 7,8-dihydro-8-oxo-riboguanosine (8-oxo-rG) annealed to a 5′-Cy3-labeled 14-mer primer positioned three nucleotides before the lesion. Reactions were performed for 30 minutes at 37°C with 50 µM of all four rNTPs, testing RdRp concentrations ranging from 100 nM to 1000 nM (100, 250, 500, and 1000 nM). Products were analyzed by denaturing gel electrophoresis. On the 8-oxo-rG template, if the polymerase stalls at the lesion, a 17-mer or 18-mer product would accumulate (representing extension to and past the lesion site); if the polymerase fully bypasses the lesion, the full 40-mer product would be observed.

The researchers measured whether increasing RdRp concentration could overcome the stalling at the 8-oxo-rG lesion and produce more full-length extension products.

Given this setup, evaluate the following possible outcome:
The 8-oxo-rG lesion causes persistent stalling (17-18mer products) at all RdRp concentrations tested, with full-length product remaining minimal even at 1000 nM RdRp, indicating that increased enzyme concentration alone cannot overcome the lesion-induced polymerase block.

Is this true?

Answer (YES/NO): NO